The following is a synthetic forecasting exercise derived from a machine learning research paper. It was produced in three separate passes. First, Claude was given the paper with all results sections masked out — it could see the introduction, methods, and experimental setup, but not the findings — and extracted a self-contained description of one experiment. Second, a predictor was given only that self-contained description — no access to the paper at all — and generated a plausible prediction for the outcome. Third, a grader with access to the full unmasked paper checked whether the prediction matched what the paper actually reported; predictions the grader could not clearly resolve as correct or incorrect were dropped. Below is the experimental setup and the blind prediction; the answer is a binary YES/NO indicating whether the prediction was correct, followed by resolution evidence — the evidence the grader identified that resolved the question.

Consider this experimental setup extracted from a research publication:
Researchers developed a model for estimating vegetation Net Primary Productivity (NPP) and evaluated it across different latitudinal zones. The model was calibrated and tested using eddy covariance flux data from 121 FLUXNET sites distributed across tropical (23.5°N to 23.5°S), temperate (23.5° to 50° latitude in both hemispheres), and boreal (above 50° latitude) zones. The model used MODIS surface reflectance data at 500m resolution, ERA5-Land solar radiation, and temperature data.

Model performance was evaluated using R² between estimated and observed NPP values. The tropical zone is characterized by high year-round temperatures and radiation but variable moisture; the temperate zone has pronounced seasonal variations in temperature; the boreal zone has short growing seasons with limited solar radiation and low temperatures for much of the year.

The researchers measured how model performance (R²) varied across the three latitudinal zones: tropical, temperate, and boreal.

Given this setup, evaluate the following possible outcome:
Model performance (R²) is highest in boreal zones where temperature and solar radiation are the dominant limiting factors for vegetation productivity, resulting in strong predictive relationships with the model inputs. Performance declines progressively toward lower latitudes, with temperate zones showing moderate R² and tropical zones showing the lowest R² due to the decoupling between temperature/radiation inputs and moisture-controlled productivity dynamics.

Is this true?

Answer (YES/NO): NO